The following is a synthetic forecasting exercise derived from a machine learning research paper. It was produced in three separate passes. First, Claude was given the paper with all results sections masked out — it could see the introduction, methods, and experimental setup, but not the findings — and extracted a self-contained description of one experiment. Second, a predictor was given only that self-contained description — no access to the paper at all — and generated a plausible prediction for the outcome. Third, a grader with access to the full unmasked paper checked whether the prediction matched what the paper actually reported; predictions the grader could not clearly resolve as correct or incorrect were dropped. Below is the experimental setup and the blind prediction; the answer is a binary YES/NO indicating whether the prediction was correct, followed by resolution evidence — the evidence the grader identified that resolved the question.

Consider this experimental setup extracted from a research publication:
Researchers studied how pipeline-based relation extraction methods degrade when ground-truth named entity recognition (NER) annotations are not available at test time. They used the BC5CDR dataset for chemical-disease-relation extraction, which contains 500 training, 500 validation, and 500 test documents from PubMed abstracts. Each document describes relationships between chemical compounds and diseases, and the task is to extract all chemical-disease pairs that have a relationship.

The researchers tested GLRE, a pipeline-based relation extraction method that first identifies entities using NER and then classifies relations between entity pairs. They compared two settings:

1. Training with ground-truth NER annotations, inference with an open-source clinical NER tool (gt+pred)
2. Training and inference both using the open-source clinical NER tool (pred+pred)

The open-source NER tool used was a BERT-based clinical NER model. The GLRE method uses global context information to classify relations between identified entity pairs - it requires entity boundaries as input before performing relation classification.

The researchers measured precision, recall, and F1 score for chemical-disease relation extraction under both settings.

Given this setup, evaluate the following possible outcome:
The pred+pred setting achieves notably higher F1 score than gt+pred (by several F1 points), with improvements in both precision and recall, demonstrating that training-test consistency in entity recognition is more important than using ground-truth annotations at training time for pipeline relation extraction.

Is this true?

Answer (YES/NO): NO